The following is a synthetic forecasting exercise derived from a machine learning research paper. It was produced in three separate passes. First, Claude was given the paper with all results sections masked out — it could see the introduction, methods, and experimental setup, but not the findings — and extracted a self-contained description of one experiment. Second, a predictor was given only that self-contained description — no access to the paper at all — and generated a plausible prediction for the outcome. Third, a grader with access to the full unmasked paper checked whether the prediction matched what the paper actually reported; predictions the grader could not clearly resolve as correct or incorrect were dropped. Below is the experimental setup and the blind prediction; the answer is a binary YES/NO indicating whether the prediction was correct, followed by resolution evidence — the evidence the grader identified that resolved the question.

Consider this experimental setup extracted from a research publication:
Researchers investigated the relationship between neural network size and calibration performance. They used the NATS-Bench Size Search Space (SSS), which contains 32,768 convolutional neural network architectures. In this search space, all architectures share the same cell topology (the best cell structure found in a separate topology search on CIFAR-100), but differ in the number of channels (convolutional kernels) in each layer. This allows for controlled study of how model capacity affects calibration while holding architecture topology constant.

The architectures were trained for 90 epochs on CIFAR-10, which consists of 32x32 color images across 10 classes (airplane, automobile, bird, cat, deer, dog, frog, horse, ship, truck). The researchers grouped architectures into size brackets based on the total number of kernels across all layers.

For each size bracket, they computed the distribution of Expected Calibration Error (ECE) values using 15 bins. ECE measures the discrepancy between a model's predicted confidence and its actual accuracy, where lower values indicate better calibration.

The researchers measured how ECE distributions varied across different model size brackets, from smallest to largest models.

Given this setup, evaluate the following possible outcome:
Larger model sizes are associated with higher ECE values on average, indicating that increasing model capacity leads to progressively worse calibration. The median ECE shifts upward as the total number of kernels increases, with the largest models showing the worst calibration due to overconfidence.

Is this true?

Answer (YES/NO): NO